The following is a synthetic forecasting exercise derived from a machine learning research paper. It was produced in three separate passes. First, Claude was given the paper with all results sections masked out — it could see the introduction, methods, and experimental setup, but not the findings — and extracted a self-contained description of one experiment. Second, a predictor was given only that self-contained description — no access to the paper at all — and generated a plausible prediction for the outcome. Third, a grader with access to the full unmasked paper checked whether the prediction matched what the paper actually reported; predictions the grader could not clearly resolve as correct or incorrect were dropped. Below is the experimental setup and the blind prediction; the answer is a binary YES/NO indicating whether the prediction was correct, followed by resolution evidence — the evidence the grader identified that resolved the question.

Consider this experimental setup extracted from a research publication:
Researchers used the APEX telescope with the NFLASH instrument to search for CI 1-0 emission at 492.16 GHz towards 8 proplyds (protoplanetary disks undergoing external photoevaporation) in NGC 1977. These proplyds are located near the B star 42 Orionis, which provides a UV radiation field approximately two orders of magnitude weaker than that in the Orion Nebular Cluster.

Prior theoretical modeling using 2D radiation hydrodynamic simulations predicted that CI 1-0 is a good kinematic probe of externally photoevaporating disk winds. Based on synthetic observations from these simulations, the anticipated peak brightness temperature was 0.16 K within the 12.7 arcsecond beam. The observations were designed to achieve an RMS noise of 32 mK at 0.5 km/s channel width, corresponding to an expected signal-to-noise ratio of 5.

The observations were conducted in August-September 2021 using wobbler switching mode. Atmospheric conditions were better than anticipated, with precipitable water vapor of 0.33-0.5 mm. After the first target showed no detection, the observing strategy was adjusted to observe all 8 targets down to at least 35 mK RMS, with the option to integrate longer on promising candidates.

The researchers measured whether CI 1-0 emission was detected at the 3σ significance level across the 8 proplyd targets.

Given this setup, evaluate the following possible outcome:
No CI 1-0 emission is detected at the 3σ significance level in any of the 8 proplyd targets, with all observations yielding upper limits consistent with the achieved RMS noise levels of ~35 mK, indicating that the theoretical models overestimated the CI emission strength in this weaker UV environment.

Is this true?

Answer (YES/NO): NO